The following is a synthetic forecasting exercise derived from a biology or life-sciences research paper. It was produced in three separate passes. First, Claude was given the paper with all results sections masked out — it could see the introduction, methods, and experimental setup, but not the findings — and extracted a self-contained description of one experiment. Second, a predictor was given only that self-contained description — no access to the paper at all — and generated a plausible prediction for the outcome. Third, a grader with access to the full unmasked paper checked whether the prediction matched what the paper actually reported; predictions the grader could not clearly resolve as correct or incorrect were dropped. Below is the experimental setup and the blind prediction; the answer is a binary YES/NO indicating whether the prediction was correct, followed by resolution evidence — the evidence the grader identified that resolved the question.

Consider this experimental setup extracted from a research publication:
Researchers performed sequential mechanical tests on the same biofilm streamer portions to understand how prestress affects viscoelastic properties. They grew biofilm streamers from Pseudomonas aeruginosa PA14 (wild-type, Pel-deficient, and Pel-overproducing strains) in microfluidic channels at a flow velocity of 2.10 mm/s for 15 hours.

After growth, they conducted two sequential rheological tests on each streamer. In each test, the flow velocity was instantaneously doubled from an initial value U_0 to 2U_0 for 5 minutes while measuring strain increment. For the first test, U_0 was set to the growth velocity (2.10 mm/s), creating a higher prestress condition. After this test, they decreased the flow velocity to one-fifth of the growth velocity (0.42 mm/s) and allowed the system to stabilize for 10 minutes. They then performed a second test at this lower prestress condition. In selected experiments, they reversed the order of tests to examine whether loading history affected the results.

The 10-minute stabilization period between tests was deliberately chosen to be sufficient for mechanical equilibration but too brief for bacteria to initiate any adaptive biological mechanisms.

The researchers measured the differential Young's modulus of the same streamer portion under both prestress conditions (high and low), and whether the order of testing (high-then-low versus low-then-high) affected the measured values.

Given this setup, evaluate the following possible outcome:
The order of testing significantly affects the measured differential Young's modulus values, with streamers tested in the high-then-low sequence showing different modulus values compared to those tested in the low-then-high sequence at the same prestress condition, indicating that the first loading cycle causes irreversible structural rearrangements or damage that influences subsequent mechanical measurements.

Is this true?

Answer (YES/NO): NO